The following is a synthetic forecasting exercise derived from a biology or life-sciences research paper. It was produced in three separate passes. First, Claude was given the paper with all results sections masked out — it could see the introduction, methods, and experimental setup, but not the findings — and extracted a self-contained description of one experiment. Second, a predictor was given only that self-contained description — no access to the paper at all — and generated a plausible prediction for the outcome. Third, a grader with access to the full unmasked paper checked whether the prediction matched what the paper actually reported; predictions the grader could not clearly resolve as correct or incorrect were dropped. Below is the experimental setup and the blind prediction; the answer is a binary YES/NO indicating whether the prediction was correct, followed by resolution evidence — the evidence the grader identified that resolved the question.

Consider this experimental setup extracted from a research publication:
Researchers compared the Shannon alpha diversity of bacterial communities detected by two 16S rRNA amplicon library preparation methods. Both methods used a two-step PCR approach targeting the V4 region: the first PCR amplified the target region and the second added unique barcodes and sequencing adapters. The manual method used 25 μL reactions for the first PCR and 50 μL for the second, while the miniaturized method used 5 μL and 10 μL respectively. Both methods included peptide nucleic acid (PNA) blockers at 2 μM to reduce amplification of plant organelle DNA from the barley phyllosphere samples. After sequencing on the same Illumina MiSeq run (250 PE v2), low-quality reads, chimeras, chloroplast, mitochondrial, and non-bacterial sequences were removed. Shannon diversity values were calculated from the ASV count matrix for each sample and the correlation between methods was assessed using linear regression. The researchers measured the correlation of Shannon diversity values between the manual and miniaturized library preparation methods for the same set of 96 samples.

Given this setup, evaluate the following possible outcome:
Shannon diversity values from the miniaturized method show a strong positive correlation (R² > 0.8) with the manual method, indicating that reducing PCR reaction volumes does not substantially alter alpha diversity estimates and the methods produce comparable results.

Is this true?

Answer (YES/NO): NO